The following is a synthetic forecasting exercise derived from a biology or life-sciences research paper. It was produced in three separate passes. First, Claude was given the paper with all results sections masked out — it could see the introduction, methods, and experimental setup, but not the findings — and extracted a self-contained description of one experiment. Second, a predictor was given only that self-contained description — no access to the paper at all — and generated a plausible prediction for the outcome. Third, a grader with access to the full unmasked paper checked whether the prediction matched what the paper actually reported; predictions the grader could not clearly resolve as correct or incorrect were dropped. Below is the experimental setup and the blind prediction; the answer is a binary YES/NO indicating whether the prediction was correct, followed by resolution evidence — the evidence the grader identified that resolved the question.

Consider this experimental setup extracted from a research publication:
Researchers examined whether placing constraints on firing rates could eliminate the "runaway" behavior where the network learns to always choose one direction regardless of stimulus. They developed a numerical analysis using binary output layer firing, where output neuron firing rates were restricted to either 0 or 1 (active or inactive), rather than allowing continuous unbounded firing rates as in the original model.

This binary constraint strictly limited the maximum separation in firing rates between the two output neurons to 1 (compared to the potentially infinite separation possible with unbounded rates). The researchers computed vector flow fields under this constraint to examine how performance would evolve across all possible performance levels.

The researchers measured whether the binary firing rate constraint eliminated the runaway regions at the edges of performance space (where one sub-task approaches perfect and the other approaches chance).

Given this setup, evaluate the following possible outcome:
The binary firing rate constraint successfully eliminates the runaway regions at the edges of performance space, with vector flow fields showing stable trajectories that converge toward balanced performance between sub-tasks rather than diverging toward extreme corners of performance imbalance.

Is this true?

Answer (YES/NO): YES